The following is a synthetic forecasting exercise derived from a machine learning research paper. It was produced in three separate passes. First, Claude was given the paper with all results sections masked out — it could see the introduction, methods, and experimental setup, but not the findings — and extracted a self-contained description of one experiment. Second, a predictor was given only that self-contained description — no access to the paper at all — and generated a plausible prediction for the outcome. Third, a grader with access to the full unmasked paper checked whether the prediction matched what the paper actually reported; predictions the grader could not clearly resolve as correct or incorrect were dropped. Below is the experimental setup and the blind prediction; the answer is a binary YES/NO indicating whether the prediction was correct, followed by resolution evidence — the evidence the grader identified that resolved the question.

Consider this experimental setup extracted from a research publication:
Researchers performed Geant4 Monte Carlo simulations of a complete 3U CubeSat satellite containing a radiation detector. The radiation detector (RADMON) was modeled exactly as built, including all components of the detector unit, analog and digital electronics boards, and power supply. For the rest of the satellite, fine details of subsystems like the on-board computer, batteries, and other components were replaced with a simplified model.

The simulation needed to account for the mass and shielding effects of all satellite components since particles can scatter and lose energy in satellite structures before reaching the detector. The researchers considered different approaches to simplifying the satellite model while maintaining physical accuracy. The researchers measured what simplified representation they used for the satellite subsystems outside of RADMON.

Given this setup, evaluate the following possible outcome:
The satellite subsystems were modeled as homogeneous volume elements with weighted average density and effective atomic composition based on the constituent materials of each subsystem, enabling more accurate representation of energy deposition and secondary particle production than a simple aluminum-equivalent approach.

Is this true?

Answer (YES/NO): NO